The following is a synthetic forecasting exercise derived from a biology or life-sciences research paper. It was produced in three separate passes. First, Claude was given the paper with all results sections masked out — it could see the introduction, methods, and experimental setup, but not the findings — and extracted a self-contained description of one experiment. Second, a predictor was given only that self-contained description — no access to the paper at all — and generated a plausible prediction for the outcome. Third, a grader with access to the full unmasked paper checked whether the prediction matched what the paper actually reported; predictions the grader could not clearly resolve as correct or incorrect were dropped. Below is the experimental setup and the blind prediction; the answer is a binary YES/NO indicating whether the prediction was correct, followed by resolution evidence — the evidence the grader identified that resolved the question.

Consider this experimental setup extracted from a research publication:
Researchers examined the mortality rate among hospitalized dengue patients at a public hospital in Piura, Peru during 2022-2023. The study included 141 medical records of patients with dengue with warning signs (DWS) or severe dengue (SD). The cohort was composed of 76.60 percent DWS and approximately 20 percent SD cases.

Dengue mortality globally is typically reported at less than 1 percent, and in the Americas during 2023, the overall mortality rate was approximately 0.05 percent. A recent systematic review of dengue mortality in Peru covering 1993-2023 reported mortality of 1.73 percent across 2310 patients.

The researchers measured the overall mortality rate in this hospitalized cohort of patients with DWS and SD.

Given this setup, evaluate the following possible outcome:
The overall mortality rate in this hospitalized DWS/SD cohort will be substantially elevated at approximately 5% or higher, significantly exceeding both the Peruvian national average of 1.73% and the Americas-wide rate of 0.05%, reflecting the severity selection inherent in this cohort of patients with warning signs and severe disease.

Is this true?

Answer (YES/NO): YES